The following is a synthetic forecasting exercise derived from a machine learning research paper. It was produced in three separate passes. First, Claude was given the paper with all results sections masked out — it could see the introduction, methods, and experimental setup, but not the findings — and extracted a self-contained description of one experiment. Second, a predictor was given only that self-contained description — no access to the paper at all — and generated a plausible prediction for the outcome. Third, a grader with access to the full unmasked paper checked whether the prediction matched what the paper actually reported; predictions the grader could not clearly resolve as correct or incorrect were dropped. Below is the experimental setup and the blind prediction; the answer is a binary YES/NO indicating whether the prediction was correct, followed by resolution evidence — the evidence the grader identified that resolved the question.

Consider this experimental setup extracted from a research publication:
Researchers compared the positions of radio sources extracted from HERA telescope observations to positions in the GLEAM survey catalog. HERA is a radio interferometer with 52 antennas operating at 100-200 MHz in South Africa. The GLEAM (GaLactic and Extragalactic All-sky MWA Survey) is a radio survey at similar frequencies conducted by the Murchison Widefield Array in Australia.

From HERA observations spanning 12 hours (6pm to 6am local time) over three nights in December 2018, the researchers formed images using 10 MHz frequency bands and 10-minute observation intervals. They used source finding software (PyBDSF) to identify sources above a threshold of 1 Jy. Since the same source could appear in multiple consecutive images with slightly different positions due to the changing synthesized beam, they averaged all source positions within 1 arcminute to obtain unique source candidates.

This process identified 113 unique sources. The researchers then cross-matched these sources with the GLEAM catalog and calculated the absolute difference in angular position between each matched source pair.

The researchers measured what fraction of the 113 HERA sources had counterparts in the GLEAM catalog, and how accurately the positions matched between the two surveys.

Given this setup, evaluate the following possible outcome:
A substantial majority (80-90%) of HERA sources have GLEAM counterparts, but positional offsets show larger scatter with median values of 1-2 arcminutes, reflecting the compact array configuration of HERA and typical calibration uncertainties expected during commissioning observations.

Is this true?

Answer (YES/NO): NO